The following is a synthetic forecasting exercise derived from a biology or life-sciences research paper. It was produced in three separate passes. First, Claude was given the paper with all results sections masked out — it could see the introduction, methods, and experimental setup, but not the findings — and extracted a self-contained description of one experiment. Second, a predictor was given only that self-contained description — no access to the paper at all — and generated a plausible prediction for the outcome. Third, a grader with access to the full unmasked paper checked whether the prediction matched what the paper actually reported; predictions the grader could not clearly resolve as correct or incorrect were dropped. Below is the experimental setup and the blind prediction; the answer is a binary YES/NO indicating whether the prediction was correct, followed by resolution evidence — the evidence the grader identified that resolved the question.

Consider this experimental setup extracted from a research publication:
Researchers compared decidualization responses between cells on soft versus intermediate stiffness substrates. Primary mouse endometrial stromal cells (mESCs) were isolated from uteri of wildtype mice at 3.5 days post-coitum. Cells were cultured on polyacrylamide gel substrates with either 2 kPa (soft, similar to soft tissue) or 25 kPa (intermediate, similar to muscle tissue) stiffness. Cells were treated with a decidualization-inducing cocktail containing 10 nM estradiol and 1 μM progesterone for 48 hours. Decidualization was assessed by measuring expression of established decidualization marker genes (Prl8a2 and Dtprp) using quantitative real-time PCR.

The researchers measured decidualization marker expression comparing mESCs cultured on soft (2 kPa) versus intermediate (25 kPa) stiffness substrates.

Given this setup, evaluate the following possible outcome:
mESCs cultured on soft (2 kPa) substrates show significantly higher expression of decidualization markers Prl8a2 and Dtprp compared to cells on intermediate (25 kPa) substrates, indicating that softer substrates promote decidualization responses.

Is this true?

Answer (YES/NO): NO